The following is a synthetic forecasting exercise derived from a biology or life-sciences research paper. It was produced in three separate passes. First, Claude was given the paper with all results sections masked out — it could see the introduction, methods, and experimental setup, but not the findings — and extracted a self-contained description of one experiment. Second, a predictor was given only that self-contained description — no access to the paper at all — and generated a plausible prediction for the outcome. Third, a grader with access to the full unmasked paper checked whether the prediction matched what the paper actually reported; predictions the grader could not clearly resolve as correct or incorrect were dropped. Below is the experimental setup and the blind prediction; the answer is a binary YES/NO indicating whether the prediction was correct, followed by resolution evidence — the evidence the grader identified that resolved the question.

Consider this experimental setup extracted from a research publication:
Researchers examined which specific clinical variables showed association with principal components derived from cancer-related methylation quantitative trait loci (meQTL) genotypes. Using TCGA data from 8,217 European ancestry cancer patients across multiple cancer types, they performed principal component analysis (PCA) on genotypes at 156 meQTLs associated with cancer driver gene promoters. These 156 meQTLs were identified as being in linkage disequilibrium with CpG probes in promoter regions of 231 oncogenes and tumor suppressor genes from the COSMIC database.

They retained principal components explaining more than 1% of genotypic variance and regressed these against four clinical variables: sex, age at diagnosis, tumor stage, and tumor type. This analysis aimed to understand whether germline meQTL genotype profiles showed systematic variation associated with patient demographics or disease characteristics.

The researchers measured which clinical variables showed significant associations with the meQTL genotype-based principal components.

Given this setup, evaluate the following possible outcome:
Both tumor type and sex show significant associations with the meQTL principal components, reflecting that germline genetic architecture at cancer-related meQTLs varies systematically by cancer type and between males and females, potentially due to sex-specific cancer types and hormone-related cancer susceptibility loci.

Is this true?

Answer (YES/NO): NO